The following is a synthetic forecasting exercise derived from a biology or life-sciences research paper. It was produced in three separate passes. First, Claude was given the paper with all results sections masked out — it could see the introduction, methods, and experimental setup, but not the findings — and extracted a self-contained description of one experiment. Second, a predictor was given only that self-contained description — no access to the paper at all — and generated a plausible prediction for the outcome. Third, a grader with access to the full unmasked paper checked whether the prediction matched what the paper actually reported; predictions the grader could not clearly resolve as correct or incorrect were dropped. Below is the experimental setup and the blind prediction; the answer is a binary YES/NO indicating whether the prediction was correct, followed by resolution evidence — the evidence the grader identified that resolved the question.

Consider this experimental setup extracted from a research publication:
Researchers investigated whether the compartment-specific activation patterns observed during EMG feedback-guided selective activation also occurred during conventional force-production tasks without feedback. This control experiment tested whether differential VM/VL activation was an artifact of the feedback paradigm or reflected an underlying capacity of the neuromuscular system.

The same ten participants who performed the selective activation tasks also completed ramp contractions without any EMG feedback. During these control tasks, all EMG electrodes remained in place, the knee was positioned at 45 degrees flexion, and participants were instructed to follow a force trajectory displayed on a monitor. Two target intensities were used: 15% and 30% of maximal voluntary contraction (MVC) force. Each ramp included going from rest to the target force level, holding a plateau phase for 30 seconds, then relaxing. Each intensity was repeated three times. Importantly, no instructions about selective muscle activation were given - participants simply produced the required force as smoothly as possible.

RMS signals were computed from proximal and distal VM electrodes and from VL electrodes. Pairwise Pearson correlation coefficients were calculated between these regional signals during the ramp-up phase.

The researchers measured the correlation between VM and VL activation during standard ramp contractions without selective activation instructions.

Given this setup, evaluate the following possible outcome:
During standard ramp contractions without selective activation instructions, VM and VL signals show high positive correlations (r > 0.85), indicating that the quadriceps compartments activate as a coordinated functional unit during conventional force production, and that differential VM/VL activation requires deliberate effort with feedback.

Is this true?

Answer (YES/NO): YES